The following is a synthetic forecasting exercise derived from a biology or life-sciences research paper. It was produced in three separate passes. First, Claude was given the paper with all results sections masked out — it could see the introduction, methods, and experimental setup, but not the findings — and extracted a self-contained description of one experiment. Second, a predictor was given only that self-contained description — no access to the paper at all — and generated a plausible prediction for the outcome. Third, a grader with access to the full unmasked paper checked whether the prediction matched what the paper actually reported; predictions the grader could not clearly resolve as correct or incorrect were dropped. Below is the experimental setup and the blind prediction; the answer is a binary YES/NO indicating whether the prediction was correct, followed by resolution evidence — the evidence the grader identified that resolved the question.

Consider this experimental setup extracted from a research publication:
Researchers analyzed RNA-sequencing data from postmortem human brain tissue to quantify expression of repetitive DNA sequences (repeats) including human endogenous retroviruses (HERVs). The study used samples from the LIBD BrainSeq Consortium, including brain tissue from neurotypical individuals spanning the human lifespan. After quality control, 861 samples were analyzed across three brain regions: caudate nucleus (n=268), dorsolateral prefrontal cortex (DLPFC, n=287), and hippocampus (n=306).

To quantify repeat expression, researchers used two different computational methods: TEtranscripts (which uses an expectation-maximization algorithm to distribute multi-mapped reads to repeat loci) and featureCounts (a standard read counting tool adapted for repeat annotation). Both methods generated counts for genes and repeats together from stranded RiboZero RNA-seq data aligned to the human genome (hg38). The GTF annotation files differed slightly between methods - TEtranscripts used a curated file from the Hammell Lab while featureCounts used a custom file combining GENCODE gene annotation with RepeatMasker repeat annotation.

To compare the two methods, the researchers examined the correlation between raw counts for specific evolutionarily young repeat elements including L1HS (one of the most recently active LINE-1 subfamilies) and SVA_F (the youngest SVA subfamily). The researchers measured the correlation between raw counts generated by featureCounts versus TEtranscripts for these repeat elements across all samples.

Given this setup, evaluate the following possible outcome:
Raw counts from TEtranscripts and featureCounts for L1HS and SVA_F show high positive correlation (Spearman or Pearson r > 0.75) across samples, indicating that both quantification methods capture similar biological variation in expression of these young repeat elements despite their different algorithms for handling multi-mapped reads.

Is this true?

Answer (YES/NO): YES